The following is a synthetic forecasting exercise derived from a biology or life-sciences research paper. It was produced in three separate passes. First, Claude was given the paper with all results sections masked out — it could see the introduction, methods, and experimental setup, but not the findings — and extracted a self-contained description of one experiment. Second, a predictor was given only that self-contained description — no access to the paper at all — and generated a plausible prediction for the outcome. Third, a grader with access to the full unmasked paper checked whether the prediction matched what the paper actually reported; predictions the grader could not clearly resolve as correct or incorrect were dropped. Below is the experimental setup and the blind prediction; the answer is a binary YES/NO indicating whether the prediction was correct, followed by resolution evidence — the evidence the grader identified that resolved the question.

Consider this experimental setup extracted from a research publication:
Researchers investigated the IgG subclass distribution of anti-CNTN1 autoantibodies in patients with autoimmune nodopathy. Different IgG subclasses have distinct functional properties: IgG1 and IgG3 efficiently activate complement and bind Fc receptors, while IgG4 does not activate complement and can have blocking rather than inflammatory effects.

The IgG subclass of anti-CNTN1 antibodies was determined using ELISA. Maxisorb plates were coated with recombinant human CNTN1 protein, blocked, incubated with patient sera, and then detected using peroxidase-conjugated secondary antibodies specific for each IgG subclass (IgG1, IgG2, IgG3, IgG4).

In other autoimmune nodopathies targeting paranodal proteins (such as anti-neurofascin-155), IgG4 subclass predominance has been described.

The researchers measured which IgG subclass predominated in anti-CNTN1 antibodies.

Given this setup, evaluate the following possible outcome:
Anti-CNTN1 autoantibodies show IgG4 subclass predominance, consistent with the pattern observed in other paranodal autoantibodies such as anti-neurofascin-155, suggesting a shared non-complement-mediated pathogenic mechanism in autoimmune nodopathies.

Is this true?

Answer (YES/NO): YES